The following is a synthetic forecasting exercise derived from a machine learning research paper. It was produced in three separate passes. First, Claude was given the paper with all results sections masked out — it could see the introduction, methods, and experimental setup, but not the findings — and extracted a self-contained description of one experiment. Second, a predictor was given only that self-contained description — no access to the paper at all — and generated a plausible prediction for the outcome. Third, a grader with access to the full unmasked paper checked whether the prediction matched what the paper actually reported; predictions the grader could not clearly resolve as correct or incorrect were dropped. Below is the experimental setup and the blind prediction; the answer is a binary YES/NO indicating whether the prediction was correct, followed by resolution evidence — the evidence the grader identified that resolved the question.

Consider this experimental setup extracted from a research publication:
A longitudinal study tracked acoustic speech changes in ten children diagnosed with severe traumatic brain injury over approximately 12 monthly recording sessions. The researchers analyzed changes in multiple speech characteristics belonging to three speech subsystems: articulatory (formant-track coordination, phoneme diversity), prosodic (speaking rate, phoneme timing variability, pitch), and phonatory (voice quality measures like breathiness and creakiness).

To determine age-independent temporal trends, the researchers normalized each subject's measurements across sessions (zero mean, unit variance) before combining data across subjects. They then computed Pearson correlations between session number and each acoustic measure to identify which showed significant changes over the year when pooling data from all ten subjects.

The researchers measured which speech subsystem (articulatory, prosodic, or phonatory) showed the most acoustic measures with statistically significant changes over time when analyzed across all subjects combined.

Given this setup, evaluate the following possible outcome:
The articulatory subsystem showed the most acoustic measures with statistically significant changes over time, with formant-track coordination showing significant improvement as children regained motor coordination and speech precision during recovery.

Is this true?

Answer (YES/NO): NO